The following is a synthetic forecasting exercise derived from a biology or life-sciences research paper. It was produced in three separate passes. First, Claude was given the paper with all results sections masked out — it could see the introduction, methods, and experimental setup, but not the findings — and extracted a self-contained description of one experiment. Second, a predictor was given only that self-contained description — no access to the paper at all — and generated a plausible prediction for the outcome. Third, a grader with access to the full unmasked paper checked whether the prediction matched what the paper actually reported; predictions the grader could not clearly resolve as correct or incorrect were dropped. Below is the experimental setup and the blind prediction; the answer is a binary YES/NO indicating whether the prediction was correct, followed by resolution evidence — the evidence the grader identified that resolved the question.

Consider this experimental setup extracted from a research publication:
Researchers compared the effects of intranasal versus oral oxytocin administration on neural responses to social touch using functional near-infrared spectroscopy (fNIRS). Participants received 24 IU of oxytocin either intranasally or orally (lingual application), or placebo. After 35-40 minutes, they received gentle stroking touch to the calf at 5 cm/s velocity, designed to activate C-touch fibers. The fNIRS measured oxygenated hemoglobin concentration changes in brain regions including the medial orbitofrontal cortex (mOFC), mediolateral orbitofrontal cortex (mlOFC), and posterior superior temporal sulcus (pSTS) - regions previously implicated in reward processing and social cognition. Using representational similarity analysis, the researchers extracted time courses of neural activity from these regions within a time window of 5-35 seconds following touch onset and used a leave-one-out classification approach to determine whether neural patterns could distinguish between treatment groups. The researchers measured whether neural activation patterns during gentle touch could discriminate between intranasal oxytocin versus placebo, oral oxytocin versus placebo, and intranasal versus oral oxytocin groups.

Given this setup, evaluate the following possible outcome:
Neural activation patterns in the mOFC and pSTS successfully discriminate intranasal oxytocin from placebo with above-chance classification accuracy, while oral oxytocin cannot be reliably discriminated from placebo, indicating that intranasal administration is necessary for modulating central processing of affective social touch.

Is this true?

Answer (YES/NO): NO